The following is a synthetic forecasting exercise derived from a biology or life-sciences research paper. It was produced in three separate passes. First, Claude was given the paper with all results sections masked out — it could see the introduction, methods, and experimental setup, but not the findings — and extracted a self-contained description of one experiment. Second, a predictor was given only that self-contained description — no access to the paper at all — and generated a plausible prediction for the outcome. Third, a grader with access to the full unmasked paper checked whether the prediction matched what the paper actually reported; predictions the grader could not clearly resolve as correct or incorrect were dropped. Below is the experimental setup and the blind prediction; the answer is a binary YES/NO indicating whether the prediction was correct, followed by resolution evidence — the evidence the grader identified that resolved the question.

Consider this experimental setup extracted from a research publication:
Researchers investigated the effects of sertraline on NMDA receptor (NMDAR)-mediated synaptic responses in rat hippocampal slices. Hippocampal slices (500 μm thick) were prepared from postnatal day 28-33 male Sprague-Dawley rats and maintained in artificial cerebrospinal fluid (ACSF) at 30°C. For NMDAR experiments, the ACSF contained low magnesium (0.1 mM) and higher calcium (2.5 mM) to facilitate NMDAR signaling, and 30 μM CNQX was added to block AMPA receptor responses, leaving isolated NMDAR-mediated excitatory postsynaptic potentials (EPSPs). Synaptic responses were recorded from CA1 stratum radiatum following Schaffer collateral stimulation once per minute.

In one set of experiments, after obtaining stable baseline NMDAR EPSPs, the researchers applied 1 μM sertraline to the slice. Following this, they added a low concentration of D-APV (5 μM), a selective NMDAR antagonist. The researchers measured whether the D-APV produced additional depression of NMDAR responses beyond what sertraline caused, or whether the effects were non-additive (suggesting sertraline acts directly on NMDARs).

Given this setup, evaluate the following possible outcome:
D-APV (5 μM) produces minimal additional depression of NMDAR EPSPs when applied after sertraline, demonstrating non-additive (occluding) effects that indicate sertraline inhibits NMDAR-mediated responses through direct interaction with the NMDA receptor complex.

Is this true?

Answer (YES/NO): NO